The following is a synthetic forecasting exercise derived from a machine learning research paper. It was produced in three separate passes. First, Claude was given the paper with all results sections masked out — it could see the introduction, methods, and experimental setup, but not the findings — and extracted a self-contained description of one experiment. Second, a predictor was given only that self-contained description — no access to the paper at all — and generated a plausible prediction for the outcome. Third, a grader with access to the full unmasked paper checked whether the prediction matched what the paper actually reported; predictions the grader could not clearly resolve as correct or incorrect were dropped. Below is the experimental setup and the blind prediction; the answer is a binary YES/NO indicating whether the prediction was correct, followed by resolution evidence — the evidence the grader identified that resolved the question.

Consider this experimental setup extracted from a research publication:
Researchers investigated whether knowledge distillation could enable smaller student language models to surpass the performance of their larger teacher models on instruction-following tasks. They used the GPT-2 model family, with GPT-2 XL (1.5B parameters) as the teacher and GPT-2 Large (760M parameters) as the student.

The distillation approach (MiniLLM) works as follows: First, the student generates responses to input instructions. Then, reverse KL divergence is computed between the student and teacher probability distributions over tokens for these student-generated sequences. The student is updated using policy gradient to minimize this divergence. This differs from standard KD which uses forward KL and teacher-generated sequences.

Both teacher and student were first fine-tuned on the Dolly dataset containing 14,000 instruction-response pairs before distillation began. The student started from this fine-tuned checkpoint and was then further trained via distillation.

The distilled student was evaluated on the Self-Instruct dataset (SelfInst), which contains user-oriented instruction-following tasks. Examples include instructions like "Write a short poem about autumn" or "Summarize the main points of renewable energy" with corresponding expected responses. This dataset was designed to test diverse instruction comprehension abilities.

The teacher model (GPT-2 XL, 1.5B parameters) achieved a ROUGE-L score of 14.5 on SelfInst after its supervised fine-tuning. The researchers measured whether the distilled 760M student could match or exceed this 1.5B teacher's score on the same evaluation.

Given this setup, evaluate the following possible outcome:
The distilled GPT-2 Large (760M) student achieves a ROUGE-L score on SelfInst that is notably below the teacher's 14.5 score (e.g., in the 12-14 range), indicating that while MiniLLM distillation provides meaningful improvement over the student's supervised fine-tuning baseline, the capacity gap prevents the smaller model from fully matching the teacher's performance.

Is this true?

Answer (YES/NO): NO